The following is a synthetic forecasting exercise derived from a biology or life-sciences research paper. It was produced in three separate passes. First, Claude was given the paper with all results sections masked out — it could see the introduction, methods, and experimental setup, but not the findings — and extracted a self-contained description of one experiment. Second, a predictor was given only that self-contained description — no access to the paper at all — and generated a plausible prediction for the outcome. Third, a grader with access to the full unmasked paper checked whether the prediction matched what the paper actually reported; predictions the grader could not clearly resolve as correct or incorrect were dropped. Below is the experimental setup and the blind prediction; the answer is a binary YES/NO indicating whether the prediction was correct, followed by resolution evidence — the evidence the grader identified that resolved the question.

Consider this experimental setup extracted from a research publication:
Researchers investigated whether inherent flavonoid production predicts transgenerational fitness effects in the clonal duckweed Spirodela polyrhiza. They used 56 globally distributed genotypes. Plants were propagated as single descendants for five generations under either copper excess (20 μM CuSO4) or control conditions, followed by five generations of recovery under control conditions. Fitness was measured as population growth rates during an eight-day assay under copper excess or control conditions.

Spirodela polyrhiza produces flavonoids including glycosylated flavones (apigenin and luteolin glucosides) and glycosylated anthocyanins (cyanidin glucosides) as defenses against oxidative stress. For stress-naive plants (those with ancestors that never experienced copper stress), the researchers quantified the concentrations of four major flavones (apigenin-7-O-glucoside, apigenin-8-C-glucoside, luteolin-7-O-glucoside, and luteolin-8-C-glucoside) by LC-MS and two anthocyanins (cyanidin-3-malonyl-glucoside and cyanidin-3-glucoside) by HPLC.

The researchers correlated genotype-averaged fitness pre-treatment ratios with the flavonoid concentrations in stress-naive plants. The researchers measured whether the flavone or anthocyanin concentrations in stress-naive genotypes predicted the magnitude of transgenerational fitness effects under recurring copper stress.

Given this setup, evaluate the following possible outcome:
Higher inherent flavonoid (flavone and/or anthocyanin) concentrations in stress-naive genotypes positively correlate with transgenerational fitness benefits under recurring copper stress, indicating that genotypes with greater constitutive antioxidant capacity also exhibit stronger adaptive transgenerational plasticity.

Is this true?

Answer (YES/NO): NO